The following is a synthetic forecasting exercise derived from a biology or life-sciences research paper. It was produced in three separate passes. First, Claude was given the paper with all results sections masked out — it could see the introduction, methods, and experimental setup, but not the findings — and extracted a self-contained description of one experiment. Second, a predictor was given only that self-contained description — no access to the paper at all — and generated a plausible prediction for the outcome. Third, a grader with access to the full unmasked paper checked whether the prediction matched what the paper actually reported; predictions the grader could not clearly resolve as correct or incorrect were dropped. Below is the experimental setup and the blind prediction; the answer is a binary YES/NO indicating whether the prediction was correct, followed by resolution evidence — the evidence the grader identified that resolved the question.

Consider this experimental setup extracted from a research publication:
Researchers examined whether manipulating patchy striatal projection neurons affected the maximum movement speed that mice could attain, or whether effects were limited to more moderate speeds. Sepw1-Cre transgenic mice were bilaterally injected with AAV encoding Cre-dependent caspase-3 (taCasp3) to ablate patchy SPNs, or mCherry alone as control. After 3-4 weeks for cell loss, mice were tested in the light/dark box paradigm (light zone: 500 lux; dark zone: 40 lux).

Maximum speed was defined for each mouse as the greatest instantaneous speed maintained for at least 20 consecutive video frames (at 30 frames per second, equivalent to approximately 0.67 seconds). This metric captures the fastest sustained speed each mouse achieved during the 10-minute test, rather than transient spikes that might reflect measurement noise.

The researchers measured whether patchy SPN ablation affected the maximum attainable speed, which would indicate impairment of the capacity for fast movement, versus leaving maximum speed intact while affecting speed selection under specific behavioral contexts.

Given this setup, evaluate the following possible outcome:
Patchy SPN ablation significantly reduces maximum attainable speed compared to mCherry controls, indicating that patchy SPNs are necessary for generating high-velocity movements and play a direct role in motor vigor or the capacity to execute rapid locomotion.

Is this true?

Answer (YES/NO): NO